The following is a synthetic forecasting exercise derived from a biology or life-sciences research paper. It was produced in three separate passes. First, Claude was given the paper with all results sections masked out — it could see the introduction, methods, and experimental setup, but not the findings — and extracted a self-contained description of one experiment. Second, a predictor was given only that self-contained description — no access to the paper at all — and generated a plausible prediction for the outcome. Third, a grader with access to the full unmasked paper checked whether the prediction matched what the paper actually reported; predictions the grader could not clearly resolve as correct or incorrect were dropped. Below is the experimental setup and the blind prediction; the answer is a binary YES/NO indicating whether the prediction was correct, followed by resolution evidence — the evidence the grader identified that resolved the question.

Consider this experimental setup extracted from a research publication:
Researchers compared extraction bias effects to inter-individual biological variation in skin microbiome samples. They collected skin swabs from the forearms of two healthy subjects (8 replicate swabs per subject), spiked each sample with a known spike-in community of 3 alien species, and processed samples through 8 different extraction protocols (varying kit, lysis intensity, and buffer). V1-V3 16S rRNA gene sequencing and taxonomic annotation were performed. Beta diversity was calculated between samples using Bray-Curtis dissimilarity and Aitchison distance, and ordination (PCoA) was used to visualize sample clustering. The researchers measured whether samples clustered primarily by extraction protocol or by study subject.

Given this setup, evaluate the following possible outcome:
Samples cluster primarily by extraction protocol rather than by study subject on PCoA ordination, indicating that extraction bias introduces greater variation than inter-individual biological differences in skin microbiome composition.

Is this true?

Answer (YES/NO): NO